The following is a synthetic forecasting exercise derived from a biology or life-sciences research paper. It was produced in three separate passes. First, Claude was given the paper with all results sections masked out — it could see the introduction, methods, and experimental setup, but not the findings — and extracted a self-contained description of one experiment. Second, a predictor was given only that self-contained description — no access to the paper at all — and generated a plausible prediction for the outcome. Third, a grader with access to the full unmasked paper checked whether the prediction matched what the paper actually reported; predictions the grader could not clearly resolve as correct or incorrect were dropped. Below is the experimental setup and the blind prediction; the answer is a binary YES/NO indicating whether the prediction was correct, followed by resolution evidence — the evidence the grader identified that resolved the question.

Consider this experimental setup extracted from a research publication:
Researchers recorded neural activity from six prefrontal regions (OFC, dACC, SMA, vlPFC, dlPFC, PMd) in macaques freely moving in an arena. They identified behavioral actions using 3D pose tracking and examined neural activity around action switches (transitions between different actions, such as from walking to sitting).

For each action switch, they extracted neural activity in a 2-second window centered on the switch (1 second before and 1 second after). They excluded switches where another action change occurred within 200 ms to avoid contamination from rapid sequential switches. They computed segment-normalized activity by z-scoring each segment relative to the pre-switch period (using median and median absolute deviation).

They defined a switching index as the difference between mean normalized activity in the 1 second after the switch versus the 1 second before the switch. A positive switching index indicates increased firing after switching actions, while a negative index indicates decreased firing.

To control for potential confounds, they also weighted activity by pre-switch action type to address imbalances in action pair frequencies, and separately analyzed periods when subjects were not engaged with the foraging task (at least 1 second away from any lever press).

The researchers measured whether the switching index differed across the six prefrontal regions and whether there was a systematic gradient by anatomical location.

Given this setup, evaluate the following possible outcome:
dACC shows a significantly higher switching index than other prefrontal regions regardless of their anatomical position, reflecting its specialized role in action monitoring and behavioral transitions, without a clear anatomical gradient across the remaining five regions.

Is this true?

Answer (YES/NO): NO